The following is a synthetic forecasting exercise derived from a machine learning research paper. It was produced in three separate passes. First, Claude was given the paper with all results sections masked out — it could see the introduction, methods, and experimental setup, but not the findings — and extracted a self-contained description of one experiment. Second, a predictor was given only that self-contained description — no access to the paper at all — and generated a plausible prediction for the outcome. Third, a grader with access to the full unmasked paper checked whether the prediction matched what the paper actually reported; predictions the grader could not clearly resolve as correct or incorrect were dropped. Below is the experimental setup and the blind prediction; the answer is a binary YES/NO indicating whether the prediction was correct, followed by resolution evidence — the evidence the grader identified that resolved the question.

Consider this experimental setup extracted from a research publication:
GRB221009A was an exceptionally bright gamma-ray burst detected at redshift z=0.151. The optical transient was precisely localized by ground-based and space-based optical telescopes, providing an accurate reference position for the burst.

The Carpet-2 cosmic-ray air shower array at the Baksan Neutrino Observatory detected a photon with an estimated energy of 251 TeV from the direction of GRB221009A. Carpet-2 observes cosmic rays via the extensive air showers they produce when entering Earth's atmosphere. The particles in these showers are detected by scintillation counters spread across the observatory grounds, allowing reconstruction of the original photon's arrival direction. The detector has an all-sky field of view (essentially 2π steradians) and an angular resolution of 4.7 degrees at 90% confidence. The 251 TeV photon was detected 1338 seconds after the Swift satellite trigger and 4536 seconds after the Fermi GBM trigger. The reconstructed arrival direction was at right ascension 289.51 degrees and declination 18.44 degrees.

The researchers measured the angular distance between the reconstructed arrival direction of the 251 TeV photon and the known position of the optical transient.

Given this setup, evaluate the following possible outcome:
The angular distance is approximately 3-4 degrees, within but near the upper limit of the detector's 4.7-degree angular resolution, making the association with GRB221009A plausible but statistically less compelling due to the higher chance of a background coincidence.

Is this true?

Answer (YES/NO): NO